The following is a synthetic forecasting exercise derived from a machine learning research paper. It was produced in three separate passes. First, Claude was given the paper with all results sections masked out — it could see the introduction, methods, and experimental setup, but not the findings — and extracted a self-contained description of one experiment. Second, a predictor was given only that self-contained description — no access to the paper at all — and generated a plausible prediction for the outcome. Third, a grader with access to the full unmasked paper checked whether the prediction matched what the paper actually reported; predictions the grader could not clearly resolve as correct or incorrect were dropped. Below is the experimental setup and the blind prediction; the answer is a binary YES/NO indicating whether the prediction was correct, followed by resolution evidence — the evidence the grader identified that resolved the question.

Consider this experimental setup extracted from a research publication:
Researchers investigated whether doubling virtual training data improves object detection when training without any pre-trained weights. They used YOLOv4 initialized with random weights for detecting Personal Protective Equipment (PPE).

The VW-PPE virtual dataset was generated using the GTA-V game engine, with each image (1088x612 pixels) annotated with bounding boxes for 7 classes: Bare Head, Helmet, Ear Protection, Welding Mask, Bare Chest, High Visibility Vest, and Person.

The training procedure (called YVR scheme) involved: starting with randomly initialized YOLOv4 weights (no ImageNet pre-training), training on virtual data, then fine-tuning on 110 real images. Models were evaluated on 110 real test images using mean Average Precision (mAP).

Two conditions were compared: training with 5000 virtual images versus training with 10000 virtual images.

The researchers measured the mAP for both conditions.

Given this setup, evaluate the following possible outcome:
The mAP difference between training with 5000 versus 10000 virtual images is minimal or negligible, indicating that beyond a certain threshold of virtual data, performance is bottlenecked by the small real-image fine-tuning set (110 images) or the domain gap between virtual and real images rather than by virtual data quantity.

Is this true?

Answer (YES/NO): NO